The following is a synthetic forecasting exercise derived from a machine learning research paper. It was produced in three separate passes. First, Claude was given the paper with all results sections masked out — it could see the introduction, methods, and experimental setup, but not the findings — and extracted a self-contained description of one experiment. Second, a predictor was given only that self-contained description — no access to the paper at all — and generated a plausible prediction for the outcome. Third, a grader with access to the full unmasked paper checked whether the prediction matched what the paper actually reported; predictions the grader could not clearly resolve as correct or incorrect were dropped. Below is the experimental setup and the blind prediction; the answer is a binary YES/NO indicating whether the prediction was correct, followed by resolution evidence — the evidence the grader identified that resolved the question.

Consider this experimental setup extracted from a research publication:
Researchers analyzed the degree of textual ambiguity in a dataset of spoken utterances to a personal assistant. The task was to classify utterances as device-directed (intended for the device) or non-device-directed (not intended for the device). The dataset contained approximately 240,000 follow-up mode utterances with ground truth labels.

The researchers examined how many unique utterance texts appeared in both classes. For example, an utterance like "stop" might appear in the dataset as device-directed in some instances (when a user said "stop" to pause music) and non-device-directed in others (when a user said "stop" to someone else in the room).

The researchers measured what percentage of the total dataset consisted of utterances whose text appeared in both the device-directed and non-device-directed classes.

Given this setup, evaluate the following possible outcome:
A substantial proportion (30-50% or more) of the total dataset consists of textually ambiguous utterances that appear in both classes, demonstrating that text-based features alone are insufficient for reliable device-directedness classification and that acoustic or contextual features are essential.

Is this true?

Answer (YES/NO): NO